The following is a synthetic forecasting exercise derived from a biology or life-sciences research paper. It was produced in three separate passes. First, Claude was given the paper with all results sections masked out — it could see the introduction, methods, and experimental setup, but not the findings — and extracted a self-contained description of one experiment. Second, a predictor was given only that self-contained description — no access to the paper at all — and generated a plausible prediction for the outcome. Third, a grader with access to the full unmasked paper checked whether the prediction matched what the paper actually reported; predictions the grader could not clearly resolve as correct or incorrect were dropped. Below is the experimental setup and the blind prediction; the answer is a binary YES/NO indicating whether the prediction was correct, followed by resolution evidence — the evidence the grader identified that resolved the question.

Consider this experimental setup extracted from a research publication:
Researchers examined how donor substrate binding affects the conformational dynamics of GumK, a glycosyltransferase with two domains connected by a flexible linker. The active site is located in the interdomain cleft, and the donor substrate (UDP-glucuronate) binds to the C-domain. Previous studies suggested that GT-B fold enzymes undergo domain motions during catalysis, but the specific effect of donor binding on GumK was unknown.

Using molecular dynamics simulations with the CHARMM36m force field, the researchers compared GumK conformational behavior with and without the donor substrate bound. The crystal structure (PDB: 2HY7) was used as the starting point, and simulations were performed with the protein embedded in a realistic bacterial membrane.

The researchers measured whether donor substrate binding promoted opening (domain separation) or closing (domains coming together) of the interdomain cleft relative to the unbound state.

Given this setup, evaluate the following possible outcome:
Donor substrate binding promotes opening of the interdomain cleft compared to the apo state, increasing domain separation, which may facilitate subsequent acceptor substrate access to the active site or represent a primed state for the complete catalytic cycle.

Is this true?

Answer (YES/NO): NO